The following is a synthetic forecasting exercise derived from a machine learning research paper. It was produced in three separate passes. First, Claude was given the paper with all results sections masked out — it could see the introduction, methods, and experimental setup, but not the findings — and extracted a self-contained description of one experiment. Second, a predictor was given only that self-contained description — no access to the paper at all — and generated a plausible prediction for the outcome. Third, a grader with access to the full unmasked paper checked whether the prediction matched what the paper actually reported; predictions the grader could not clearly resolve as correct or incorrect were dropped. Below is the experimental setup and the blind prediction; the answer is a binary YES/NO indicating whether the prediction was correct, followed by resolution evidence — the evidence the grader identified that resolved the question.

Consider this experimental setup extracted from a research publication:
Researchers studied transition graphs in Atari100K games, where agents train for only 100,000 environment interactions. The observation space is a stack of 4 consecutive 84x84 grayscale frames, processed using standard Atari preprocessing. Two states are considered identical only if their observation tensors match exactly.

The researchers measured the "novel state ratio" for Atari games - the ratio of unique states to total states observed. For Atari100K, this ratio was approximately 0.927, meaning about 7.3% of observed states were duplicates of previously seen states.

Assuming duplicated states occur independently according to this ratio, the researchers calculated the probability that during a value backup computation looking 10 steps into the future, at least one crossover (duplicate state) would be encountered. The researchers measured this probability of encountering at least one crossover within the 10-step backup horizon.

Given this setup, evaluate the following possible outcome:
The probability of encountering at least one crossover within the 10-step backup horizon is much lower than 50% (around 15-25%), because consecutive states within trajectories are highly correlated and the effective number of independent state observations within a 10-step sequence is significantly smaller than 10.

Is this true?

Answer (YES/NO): NO